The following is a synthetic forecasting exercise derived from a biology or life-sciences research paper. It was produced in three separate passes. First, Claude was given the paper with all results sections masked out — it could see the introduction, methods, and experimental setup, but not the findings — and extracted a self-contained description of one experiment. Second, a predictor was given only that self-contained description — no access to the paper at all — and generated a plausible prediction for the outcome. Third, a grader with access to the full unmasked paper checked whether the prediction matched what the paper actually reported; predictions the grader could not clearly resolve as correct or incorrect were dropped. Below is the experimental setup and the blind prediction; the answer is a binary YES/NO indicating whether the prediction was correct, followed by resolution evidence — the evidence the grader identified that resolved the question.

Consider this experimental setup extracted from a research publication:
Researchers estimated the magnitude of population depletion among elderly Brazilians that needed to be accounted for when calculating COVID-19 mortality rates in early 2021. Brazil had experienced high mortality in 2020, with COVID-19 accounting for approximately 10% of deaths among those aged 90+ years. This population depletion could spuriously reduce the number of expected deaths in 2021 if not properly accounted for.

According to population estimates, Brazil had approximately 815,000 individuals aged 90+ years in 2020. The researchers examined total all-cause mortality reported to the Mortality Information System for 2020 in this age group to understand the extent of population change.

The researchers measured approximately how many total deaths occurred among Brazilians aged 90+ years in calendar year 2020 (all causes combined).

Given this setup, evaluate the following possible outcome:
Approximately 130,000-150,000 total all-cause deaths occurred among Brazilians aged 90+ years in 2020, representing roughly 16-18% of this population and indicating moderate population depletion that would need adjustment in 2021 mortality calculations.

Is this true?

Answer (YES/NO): YES